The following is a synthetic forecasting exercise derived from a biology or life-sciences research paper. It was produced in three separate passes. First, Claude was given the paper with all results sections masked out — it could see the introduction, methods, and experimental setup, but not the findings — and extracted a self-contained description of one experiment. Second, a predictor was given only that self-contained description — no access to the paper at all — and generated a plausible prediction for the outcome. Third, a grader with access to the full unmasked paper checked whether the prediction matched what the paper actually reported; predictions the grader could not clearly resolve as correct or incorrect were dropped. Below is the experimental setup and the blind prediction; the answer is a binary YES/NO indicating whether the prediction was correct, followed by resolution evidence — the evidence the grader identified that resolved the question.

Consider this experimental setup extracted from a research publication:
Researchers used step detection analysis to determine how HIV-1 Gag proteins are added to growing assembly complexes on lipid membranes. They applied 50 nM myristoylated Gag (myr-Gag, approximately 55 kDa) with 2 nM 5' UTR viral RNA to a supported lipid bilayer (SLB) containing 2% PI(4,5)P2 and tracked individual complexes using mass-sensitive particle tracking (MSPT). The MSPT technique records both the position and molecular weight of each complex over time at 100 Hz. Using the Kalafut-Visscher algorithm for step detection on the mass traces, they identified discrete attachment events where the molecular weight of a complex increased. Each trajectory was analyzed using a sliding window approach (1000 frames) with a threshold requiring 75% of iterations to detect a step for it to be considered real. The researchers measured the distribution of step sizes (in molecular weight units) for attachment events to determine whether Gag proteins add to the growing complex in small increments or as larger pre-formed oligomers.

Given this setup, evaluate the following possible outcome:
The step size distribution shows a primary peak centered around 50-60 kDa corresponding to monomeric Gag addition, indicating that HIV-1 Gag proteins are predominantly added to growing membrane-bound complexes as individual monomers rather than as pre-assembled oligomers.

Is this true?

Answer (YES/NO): NO